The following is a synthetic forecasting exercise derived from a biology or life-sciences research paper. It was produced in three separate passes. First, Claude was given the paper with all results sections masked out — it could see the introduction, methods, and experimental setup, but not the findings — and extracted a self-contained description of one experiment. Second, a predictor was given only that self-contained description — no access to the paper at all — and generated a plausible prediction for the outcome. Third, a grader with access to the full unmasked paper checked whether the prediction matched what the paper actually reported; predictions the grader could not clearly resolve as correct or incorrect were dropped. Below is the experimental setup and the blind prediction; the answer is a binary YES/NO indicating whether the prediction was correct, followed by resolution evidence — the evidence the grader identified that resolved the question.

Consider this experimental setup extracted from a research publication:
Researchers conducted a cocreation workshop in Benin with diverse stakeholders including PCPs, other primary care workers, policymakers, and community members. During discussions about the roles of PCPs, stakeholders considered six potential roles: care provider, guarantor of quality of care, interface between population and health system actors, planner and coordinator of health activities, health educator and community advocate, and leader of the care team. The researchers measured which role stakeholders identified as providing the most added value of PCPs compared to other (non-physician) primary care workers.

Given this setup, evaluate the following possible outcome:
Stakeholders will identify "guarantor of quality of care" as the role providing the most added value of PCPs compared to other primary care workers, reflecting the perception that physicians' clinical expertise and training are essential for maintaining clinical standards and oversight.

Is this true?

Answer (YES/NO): YES